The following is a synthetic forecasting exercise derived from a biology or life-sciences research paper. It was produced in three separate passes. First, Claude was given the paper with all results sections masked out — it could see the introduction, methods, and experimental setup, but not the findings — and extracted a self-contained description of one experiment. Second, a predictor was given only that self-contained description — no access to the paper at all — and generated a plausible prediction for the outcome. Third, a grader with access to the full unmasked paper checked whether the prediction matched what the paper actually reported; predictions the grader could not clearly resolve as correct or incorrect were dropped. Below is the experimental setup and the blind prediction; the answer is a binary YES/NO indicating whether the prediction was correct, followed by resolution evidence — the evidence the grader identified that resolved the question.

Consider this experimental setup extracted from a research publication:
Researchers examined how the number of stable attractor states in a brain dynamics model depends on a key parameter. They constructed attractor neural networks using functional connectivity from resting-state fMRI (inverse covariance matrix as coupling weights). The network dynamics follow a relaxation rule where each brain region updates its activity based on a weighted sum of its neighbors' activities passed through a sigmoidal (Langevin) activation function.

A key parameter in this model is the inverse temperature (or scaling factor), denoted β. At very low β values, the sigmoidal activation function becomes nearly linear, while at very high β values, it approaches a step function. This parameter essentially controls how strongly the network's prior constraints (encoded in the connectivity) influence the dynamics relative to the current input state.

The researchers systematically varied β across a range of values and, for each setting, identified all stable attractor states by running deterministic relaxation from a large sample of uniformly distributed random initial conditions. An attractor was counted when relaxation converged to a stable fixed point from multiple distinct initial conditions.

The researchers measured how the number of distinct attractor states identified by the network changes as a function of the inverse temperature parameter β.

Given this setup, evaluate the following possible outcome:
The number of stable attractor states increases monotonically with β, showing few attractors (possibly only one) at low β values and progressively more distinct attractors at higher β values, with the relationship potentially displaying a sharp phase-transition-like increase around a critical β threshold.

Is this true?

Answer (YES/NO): NO